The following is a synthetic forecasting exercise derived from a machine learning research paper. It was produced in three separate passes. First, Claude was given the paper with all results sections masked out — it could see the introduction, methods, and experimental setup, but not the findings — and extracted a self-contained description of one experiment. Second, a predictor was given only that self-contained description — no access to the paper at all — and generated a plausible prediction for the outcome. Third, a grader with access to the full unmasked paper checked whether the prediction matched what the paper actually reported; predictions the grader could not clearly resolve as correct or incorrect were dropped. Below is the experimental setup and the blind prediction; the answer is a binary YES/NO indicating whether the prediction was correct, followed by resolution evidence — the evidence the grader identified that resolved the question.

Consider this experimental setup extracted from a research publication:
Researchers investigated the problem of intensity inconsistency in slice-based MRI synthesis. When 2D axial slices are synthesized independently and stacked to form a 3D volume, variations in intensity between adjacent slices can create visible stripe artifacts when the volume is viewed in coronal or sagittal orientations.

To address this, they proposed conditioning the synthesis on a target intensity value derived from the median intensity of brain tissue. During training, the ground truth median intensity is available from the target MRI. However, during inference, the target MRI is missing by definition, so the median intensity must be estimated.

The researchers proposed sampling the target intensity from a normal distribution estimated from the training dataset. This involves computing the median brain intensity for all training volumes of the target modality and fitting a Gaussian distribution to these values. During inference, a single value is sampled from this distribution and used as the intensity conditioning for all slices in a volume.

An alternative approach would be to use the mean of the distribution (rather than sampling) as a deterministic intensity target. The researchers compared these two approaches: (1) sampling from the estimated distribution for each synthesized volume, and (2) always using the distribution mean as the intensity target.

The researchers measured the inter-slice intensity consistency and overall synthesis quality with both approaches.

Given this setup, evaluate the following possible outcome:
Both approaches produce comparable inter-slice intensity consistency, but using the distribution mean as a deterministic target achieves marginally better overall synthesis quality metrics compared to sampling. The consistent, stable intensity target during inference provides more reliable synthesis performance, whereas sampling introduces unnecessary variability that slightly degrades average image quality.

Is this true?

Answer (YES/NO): YES